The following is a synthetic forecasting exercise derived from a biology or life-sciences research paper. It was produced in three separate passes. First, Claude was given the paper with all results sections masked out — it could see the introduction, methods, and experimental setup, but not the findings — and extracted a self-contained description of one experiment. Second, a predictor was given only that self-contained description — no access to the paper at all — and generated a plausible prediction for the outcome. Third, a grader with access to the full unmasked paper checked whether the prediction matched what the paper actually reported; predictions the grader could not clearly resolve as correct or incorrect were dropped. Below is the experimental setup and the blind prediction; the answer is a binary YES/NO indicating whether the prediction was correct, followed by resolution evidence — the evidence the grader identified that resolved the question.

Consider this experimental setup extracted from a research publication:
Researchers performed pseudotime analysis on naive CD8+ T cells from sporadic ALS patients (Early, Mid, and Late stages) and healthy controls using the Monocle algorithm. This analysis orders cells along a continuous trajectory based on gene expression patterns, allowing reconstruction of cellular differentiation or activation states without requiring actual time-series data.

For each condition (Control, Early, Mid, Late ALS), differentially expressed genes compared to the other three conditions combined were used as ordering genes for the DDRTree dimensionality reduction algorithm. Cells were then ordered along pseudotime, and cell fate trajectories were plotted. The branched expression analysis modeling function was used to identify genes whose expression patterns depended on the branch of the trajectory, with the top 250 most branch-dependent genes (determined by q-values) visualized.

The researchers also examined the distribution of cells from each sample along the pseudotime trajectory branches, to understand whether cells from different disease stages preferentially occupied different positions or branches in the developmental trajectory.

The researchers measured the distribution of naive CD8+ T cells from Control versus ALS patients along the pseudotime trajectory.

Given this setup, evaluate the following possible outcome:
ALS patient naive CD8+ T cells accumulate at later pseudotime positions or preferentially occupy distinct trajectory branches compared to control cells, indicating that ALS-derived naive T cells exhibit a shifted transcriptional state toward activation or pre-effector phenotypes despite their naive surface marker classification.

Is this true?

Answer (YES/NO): YES